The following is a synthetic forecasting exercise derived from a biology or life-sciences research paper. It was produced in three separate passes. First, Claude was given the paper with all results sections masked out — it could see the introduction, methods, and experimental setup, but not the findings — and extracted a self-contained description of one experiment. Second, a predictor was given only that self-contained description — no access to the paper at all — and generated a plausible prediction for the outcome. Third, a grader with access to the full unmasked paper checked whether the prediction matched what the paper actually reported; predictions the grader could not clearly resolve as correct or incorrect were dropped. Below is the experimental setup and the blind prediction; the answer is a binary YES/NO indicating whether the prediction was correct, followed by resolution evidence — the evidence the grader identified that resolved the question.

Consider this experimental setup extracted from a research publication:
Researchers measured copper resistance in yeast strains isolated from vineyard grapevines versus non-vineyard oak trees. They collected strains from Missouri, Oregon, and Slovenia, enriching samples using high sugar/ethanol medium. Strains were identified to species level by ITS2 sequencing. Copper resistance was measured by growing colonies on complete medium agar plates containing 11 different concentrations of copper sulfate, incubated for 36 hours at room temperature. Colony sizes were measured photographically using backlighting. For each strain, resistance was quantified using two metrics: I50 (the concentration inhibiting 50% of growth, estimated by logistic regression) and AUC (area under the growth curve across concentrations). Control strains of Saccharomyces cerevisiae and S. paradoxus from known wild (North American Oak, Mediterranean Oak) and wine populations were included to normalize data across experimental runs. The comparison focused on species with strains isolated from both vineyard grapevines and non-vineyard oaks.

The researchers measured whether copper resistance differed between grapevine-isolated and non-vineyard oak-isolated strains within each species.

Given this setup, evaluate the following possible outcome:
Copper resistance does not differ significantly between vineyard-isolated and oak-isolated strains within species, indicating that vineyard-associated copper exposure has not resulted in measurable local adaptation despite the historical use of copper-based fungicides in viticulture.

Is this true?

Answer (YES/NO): NO